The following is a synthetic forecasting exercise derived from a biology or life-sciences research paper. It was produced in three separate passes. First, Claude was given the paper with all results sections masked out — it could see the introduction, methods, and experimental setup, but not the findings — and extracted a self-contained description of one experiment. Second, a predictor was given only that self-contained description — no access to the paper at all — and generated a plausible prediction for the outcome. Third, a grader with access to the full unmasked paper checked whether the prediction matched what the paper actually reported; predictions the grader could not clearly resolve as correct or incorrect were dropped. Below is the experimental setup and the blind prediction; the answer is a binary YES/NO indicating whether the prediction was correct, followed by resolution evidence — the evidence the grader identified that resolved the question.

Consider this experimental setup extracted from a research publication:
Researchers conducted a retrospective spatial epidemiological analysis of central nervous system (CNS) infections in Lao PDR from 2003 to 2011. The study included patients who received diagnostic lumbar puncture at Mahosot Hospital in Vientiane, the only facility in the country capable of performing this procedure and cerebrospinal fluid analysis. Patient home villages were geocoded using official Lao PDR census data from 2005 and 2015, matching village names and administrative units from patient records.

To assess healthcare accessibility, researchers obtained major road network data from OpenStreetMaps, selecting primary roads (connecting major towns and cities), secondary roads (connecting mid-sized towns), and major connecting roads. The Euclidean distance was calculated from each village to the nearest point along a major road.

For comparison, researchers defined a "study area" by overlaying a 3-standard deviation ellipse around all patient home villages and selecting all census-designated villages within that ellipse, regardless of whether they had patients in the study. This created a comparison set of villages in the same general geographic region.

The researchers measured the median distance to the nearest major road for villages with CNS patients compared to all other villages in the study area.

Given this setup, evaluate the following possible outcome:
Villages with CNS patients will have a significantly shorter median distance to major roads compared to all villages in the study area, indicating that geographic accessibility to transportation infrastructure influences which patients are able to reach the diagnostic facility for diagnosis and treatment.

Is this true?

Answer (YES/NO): YES